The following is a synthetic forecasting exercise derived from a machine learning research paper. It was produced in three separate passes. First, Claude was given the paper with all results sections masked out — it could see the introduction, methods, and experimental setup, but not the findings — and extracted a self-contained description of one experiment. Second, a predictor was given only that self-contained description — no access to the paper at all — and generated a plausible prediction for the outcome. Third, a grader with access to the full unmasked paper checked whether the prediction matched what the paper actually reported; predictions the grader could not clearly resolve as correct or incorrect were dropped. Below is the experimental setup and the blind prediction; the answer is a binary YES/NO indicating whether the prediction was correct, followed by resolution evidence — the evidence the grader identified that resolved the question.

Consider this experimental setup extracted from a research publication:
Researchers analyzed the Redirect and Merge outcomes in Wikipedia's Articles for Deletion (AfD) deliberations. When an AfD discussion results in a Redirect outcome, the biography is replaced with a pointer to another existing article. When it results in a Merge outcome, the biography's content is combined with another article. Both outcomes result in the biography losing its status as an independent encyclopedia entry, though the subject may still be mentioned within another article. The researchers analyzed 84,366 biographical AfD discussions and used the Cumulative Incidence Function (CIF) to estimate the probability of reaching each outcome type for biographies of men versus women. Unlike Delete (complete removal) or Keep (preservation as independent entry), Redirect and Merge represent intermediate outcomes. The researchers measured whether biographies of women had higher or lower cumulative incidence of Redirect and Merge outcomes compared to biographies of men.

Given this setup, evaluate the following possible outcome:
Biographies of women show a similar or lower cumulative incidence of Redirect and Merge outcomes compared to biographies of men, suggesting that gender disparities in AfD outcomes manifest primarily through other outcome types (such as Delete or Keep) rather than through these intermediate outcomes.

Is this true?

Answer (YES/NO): NO